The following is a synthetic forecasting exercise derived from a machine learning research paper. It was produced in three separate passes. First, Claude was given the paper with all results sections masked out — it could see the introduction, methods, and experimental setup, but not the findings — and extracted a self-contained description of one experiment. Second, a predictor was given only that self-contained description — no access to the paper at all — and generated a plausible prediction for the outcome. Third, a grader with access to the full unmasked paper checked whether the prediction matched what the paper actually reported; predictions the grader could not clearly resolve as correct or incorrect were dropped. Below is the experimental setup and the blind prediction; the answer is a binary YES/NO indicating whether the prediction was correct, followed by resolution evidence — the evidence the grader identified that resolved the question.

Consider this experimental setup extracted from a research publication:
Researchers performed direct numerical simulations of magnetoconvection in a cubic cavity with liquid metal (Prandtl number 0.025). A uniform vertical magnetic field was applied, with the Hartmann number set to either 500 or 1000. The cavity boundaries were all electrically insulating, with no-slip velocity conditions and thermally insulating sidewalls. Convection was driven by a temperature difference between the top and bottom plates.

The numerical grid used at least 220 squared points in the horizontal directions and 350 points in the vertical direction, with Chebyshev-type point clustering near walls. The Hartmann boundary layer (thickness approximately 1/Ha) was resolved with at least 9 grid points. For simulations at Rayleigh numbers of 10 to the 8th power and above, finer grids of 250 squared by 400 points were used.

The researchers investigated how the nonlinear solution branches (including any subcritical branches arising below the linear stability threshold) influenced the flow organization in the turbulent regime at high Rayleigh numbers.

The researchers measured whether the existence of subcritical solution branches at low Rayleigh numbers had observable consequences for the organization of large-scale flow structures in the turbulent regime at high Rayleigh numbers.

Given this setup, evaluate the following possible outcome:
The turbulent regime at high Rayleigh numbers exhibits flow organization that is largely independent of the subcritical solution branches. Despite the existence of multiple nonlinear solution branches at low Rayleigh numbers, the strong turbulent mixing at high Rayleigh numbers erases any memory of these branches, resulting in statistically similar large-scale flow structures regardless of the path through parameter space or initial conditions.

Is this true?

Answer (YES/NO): NO